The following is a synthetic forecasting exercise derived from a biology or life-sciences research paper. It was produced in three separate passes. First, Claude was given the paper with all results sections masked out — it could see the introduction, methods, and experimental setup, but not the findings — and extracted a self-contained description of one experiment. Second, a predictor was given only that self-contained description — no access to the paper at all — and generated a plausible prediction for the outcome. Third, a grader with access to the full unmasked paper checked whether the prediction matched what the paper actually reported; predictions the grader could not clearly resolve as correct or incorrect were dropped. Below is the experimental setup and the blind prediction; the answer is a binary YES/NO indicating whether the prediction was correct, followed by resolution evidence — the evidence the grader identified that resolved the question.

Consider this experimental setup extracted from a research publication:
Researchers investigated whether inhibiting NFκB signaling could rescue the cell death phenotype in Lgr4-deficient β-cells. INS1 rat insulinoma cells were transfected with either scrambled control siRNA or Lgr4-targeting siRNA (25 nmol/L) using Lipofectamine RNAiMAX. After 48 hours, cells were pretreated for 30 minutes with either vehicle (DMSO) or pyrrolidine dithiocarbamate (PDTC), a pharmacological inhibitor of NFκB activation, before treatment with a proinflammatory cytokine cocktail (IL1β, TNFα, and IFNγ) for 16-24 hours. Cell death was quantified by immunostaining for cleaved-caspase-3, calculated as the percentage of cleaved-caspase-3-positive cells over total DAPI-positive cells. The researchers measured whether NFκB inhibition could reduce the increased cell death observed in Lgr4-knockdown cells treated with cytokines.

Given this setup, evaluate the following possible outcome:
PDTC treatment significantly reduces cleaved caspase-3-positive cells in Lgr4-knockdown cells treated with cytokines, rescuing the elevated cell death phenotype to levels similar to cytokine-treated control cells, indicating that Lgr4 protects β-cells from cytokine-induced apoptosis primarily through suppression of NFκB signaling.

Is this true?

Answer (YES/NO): YES